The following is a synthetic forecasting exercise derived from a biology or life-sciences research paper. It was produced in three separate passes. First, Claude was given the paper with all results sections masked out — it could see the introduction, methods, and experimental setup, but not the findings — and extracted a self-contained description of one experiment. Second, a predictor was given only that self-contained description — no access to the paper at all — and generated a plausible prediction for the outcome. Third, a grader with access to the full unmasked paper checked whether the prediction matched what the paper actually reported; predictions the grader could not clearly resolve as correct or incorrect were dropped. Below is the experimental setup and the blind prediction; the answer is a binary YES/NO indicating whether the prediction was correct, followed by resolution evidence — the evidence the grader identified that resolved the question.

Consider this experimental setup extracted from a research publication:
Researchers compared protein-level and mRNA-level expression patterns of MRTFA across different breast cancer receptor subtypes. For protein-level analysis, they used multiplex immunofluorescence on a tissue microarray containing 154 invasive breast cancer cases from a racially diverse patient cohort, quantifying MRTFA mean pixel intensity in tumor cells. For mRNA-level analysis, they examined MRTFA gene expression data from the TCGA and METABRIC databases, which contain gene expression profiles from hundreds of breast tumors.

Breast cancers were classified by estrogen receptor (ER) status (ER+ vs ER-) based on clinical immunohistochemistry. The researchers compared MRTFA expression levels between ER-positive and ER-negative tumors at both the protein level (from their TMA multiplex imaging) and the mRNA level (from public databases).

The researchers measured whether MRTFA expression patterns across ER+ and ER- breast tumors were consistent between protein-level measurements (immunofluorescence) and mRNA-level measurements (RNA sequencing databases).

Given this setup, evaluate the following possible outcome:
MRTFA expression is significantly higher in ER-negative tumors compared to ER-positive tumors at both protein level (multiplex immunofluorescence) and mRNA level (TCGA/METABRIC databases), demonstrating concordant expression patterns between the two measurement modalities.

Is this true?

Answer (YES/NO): NO